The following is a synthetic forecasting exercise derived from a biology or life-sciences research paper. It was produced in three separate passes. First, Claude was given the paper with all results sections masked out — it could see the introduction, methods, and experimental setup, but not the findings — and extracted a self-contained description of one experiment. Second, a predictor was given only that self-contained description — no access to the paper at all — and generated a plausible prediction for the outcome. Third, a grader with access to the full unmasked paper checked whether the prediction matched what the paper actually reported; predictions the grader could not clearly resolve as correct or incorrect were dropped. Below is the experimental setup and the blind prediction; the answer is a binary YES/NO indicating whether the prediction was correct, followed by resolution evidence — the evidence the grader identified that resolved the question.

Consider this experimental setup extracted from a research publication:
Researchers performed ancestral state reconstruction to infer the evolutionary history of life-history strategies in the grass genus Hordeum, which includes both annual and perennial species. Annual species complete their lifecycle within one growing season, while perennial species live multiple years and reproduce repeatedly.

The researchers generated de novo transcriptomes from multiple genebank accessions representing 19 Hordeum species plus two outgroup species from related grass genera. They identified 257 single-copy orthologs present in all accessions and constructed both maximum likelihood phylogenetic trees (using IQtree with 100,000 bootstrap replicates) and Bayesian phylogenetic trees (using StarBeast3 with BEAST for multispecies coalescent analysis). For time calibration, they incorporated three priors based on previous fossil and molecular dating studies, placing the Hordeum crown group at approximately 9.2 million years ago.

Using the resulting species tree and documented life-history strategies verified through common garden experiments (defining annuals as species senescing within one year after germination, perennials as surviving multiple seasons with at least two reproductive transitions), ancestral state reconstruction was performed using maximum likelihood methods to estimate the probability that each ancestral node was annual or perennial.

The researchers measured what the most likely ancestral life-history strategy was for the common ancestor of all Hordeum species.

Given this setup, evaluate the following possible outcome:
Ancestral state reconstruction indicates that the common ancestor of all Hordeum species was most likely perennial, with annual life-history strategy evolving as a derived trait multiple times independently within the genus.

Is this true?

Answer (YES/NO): NO